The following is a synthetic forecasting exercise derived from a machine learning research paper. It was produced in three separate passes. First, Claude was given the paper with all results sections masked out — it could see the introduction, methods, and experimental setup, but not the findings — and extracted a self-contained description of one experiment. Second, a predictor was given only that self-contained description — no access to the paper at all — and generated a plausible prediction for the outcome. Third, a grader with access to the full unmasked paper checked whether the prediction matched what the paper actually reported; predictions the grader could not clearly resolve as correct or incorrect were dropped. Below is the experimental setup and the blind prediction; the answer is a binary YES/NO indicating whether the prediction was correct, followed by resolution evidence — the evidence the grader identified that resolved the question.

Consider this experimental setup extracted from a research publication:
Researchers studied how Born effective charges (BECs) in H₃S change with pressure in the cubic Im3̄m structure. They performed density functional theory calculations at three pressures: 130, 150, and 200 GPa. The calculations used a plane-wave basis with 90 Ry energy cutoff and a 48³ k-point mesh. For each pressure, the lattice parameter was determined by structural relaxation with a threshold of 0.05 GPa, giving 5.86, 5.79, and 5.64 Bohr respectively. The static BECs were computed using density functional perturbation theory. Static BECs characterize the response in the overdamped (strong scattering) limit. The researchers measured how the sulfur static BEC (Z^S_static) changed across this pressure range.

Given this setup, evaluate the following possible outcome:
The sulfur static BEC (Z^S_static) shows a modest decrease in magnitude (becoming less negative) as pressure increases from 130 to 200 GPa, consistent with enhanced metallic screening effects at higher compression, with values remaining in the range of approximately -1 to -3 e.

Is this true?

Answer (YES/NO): NO